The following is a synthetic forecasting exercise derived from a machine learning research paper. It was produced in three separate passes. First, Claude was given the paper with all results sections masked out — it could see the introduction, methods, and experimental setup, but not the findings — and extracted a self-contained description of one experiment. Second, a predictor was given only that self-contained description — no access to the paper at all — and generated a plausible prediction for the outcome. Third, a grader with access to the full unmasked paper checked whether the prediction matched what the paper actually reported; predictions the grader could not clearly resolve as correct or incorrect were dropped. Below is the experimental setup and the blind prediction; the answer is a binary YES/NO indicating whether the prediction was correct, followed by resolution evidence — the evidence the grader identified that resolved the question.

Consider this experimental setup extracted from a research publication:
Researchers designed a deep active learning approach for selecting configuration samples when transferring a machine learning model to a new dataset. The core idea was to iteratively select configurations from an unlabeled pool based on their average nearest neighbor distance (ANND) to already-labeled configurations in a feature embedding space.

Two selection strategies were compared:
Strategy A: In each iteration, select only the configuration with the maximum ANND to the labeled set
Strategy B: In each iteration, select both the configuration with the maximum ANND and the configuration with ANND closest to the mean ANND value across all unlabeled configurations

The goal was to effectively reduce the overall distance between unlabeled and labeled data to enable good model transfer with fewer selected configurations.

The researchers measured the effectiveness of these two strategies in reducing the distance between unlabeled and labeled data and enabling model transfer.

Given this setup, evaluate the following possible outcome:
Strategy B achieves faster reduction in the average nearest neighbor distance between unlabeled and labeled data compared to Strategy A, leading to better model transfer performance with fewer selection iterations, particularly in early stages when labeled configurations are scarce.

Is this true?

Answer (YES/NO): YES